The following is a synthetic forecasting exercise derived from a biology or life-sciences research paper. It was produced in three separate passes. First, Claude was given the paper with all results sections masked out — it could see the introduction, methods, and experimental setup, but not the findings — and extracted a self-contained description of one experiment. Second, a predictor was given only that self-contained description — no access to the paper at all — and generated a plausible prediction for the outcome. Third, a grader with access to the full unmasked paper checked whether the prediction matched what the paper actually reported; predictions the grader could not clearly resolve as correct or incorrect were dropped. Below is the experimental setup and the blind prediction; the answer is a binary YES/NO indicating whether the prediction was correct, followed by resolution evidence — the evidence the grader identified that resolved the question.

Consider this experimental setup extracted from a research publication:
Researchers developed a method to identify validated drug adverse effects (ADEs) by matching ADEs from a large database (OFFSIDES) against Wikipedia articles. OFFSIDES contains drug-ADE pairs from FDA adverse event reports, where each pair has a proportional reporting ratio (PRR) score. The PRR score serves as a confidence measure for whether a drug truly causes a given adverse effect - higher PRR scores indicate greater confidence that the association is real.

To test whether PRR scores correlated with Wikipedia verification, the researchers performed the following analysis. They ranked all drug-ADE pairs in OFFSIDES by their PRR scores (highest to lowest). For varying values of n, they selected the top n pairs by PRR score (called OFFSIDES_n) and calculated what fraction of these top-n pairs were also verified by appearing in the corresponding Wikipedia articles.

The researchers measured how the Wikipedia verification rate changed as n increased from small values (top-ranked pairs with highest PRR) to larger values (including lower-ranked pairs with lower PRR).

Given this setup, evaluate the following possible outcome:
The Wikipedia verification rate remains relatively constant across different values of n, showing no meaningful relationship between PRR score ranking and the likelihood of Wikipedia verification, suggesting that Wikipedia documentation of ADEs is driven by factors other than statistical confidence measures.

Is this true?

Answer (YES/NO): NO